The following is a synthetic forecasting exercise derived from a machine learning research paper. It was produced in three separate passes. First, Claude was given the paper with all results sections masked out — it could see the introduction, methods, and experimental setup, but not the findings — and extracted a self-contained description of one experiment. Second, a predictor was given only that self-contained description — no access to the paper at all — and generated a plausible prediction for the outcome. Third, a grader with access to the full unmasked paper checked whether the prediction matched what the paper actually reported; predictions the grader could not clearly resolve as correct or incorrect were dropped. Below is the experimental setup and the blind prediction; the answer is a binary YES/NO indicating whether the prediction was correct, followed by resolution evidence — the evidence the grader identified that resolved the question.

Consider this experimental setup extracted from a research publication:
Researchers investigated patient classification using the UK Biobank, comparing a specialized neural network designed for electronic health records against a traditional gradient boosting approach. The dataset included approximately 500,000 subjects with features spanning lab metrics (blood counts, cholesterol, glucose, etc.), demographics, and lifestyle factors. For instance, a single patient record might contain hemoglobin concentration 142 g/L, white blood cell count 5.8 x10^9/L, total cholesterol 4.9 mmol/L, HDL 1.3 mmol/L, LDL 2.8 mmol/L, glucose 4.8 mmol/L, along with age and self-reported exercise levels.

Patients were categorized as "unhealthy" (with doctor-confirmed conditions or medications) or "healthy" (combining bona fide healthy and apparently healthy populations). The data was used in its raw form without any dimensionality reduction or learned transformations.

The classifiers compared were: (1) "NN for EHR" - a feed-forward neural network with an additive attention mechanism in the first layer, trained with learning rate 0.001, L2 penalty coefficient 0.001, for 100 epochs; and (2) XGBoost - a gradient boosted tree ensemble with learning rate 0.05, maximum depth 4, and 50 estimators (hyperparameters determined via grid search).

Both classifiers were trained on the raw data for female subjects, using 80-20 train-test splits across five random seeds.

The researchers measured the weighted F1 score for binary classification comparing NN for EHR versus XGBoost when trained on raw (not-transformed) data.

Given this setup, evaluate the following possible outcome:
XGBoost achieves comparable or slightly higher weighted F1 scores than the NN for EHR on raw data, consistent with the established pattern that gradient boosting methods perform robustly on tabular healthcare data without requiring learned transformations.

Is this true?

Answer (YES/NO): NO